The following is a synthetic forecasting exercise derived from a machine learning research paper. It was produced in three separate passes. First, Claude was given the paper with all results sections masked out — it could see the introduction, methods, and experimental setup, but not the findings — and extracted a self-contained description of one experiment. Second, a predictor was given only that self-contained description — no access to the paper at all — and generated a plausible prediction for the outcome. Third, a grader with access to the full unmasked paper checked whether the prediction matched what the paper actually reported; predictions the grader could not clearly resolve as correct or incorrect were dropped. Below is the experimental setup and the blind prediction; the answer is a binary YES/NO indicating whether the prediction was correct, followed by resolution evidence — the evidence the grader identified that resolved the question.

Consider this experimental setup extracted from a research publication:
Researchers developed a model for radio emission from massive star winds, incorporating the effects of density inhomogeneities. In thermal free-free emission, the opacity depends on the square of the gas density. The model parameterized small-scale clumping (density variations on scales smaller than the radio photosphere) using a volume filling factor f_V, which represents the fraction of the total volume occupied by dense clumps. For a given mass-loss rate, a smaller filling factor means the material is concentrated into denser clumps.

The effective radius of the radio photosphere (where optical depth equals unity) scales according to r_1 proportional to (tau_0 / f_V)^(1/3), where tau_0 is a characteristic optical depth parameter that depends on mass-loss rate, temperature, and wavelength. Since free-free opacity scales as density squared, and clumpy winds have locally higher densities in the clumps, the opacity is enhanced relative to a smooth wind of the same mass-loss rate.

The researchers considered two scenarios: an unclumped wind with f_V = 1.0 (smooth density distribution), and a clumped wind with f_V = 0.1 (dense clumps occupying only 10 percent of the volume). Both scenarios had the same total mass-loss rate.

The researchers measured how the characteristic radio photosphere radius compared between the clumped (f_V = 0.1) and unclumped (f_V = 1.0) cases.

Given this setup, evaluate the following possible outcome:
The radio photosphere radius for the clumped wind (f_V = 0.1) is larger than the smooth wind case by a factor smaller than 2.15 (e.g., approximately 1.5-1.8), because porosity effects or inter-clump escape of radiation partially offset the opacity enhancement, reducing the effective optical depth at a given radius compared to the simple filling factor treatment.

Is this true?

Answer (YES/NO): NO